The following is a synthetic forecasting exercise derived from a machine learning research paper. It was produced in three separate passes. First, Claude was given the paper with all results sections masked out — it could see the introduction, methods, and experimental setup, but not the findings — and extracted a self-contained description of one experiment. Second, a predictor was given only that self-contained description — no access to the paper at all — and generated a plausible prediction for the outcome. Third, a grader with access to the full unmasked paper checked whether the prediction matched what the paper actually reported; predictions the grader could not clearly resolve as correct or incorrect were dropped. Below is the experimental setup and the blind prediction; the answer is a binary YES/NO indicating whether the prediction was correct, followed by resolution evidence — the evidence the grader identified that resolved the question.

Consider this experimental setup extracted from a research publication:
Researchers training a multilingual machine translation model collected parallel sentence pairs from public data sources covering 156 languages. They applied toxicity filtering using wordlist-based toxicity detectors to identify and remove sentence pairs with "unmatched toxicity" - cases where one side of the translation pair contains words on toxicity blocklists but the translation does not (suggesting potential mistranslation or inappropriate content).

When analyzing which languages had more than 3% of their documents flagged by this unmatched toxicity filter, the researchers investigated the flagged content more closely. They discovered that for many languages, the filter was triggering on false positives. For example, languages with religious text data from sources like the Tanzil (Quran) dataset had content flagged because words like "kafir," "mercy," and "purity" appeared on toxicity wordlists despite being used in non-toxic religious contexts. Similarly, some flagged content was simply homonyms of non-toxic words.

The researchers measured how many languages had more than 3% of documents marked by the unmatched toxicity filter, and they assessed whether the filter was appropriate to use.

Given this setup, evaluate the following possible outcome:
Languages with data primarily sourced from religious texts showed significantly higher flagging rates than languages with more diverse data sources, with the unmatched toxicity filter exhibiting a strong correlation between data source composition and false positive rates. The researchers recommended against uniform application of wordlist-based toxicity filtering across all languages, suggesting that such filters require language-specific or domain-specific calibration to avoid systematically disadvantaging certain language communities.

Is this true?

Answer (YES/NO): NO